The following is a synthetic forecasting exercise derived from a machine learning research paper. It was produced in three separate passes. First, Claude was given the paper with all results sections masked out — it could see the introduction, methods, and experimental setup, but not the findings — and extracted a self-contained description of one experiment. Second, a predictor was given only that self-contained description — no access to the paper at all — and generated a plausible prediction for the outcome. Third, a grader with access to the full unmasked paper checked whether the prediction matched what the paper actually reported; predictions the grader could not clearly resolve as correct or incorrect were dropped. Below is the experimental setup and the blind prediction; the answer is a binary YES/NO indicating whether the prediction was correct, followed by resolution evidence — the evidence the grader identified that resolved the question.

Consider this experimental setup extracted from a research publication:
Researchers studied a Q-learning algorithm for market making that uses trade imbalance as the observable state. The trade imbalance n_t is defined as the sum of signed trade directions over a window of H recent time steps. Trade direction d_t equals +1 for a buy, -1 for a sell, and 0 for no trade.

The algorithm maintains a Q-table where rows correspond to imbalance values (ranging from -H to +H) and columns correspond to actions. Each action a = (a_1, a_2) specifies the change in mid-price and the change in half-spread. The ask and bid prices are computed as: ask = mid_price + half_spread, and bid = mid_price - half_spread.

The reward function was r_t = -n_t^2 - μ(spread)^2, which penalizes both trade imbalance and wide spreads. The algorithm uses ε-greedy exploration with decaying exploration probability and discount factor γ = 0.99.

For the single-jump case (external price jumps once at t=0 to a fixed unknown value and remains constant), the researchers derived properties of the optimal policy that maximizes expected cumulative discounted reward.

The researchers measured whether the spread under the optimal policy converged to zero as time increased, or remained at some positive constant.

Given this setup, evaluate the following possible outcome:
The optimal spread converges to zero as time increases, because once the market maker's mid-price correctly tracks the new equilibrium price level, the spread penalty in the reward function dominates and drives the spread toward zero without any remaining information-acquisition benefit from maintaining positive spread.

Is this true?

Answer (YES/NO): YES